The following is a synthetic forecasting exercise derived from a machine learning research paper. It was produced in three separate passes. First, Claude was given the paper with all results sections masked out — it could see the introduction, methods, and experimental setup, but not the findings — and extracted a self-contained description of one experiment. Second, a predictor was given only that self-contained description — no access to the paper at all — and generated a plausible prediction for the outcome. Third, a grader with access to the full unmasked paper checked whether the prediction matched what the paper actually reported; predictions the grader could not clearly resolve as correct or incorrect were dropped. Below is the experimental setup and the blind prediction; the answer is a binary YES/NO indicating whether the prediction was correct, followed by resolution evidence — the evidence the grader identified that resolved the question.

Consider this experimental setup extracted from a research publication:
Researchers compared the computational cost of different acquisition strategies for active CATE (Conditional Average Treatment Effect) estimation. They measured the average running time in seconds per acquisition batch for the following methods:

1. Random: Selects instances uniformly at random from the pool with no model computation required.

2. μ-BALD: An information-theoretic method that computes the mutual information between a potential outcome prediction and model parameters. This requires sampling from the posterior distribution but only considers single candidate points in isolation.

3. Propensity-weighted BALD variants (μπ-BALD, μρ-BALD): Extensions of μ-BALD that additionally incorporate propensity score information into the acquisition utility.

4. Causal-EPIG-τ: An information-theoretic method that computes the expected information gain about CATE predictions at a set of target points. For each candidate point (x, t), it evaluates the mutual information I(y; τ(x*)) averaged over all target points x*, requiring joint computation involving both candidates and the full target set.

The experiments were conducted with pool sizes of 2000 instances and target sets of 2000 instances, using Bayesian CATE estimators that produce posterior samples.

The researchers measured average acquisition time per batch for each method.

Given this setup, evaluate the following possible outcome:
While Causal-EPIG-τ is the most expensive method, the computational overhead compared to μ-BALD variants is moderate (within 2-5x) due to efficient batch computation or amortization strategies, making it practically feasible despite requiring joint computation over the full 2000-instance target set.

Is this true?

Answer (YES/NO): NO